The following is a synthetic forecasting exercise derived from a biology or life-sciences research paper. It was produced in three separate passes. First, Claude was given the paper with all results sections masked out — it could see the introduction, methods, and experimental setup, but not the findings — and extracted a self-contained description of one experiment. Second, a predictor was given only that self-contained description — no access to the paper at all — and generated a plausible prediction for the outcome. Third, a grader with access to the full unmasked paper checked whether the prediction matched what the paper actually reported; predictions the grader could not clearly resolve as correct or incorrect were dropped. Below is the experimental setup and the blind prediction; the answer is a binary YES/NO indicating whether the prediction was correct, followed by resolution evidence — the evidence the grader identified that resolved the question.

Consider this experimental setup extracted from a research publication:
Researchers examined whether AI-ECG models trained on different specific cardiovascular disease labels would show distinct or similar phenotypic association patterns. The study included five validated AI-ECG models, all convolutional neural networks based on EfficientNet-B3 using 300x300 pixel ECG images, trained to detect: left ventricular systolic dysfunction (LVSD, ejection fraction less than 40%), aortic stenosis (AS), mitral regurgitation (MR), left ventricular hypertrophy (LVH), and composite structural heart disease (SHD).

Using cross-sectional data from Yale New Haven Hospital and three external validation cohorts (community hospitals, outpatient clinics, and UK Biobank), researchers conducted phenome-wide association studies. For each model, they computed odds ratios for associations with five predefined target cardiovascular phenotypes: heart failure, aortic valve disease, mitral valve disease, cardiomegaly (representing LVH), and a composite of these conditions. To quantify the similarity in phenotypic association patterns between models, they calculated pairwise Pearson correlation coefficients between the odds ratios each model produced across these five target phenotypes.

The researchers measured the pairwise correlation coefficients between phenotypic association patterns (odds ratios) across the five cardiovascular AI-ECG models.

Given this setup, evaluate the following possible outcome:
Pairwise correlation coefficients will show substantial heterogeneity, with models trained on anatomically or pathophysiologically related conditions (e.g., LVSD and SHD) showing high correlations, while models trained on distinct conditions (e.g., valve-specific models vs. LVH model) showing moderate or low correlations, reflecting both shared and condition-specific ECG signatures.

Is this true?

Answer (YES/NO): NO